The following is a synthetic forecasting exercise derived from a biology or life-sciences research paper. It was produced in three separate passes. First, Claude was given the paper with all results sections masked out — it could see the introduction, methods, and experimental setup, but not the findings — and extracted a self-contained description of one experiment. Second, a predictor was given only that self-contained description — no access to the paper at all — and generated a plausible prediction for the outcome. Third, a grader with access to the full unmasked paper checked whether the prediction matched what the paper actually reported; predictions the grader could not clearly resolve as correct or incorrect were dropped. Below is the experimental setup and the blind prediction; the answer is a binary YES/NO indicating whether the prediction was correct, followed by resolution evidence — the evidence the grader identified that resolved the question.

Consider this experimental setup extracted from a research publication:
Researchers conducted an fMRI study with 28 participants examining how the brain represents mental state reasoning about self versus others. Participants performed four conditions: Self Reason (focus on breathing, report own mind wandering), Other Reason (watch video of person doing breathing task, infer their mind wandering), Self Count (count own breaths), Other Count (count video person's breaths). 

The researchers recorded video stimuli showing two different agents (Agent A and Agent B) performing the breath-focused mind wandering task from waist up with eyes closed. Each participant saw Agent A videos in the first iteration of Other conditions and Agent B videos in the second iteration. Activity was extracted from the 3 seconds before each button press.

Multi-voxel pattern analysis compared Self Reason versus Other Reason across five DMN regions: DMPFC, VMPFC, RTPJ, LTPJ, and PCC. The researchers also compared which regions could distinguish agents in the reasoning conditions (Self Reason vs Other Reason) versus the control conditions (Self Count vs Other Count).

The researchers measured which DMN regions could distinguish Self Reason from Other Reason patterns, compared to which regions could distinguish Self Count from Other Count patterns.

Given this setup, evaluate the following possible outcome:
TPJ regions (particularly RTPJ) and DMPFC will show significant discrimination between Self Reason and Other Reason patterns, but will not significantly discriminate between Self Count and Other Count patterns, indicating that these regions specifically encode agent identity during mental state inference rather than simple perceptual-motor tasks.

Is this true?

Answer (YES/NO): NO